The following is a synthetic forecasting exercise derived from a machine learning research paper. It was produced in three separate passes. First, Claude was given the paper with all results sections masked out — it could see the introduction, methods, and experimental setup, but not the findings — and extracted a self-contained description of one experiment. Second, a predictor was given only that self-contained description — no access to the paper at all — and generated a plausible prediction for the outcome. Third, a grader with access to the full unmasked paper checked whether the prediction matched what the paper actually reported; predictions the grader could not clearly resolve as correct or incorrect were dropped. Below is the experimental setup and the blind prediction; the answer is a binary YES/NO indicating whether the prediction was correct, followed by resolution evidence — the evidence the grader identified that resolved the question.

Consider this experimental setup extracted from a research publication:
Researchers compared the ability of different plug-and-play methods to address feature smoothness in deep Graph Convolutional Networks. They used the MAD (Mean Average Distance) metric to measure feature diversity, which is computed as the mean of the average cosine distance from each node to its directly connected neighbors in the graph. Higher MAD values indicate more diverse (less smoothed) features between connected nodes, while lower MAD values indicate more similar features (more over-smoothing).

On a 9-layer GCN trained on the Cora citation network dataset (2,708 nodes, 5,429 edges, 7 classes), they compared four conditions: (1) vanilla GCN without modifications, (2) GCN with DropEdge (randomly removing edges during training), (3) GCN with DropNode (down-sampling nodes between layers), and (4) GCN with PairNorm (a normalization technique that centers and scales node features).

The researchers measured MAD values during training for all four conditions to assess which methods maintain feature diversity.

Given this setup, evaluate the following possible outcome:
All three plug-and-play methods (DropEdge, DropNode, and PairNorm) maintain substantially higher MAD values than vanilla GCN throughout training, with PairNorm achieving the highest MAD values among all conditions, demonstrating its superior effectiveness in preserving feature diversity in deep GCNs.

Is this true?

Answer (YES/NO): NO